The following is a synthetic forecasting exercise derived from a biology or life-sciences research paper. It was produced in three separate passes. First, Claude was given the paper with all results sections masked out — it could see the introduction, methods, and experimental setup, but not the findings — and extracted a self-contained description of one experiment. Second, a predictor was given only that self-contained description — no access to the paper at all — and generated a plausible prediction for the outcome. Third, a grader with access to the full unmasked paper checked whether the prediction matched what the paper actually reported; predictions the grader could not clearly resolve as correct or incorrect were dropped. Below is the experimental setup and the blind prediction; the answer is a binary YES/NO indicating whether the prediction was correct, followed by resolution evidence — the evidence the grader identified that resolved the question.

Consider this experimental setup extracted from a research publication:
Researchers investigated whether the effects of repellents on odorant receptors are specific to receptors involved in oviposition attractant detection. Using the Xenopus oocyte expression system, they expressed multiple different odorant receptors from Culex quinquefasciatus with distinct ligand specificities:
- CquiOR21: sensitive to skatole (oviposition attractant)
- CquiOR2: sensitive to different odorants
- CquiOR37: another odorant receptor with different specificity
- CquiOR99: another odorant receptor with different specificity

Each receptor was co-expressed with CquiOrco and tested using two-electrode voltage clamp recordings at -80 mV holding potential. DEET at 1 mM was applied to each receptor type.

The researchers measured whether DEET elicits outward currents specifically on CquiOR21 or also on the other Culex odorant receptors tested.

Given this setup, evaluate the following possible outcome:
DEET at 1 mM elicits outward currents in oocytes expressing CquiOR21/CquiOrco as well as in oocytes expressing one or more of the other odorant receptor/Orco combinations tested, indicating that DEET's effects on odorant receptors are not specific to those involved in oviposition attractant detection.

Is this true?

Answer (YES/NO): NO